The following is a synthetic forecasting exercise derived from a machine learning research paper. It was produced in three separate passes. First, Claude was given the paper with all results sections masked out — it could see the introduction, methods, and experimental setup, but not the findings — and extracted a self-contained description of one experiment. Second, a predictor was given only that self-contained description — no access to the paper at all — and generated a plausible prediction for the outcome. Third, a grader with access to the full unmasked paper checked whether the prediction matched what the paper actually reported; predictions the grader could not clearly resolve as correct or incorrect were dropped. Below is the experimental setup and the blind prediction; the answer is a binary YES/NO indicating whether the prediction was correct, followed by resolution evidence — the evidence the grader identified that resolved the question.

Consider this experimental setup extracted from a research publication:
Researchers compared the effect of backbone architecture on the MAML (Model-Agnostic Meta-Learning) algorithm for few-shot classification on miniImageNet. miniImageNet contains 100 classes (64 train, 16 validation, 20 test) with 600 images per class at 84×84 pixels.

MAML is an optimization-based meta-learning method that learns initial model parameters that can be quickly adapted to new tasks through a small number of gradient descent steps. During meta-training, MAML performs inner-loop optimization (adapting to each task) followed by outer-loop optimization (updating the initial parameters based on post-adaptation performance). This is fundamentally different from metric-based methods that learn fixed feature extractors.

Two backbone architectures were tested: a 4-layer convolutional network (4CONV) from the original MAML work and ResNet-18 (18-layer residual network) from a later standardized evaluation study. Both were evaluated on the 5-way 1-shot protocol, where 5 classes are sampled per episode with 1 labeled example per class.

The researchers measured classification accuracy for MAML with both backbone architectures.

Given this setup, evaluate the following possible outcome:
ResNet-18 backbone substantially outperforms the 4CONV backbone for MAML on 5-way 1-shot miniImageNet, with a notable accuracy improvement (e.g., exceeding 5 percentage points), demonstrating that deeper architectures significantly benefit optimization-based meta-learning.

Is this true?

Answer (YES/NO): NO